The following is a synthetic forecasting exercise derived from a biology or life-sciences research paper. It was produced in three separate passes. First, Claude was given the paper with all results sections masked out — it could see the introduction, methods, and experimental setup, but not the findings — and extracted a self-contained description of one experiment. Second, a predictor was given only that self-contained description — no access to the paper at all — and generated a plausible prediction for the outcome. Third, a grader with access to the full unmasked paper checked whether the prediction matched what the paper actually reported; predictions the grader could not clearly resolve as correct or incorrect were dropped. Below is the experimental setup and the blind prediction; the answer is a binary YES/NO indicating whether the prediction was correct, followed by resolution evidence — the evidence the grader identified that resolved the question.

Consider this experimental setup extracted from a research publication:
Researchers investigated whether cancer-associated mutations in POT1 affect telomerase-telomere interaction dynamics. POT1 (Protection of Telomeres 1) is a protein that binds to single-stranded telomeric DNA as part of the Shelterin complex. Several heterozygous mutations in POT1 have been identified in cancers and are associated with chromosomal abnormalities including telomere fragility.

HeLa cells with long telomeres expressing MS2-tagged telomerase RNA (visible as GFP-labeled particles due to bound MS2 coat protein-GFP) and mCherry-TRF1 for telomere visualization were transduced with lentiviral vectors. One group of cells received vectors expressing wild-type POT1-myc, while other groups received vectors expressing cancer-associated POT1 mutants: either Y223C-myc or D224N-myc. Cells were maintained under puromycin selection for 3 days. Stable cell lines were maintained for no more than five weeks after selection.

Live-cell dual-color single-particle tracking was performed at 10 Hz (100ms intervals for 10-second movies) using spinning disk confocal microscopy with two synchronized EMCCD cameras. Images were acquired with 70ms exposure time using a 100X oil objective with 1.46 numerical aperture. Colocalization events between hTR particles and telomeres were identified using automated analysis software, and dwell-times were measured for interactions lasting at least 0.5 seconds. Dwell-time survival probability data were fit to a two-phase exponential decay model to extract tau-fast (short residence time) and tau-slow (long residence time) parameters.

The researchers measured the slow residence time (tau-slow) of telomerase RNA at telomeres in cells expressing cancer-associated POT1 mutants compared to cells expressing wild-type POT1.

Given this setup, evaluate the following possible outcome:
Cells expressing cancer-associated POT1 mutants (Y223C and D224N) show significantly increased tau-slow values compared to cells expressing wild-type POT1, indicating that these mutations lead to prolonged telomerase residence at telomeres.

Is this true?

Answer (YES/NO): NO